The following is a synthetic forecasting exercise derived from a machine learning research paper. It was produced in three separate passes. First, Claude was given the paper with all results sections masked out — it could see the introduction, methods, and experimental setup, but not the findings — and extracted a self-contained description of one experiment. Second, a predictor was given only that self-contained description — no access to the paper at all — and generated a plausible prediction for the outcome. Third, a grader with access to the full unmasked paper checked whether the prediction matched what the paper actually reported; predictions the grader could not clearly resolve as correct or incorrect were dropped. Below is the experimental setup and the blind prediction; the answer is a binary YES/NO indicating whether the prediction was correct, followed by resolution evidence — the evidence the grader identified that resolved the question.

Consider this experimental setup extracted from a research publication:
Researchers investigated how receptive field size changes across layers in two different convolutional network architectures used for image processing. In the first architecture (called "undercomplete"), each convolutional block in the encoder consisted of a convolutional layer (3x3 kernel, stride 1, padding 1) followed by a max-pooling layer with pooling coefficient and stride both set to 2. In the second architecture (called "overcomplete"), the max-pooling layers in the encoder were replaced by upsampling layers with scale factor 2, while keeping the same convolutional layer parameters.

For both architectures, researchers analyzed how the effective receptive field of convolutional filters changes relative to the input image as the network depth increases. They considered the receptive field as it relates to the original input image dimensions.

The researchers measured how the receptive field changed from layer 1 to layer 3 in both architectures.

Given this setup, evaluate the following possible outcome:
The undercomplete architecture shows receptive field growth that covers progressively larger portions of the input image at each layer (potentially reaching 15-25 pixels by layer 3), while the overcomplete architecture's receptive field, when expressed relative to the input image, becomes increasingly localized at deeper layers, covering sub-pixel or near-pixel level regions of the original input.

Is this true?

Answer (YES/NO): NO